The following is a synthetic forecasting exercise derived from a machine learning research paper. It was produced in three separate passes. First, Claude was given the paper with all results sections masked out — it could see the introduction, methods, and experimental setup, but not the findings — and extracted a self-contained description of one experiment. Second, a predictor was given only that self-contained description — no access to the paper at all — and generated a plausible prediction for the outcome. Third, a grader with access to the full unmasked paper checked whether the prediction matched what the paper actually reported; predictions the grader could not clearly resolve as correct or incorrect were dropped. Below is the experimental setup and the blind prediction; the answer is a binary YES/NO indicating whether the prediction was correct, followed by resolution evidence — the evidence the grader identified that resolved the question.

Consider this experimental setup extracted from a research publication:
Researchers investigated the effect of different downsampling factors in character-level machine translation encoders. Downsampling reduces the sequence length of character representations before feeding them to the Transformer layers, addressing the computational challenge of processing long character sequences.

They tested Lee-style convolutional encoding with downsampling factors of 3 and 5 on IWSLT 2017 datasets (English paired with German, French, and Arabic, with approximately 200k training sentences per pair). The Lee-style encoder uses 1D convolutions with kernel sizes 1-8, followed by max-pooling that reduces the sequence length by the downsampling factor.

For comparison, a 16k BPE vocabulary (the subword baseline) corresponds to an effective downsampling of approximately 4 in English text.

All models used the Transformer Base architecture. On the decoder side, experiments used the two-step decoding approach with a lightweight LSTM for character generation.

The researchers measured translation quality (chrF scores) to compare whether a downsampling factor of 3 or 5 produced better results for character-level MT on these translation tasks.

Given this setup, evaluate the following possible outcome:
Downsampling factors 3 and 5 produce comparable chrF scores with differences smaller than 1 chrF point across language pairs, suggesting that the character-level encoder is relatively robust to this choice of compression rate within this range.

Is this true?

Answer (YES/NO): NO